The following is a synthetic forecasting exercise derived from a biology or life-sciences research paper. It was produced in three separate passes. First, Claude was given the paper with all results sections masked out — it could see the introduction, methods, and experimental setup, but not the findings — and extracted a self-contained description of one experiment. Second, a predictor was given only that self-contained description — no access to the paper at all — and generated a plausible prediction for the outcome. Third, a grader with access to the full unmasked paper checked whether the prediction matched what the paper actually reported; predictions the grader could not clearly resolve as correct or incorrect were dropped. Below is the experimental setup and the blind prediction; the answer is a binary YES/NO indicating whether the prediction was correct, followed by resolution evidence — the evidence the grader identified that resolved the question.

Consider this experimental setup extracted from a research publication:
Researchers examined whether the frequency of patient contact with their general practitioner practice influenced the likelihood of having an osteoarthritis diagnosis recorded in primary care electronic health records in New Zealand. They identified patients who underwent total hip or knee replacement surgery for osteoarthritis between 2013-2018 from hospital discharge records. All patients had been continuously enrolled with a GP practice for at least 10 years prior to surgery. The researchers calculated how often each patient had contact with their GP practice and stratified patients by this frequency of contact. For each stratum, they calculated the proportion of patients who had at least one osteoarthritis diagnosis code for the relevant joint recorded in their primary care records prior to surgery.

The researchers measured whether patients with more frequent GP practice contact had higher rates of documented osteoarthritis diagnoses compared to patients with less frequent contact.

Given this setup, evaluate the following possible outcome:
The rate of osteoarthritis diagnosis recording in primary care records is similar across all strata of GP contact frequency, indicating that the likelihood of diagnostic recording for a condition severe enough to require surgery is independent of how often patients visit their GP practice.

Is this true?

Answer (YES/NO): YES